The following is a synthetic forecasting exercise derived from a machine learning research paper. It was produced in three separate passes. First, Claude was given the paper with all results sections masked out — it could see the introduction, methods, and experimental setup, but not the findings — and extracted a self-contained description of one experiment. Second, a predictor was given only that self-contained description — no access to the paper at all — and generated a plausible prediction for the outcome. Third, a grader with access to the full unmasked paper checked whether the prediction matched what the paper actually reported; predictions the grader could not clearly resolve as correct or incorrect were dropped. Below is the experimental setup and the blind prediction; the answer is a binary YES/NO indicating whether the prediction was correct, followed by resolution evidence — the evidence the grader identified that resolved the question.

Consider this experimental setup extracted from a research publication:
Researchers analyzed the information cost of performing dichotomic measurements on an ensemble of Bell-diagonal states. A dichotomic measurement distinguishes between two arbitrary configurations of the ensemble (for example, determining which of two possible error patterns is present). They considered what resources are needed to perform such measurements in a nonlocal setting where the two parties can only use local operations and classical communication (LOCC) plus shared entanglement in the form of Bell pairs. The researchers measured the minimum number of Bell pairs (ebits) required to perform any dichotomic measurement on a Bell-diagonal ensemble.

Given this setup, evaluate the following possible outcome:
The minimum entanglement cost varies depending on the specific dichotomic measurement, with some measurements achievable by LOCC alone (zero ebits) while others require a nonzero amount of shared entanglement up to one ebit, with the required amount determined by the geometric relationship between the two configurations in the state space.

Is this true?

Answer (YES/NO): NO